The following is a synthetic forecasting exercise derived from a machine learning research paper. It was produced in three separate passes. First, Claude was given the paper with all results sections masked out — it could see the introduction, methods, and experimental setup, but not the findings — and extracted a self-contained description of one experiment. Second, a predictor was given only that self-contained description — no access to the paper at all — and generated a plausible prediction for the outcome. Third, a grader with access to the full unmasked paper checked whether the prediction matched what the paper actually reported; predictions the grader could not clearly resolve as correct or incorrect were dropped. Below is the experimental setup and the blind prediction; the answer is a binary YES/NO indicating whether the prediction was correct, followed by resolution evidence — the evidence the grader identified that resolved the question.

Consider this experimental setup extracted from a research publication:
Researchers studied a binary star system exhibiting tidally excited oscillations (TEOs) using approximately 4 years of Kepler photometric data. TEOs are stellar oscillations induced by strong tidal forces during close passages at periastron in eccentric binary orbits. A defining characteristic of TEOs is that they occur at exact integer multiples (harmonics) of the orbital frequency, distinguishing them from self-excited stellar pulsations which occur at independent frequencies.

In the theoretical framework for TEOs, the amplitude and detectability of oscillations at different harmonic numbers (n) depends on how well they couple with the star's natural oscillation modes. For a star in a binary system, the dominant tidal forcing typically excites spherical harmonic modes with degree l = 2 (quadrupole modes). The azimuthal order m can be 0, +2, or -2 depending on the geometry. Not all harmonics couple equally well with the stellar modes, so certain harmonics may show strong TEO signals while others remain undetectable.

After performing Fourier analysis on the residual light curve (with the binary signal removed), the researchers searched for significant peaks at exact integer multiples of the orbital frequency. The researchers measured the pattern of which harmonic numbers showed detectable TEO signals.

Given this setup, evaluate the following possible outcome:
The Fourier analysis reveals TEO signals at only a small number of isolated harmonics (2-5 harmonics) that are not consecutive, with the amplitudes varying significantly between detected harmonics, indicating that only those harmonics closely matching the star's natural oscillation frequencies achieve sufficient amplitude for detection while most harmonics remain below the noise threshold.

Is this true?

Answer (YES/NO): NO